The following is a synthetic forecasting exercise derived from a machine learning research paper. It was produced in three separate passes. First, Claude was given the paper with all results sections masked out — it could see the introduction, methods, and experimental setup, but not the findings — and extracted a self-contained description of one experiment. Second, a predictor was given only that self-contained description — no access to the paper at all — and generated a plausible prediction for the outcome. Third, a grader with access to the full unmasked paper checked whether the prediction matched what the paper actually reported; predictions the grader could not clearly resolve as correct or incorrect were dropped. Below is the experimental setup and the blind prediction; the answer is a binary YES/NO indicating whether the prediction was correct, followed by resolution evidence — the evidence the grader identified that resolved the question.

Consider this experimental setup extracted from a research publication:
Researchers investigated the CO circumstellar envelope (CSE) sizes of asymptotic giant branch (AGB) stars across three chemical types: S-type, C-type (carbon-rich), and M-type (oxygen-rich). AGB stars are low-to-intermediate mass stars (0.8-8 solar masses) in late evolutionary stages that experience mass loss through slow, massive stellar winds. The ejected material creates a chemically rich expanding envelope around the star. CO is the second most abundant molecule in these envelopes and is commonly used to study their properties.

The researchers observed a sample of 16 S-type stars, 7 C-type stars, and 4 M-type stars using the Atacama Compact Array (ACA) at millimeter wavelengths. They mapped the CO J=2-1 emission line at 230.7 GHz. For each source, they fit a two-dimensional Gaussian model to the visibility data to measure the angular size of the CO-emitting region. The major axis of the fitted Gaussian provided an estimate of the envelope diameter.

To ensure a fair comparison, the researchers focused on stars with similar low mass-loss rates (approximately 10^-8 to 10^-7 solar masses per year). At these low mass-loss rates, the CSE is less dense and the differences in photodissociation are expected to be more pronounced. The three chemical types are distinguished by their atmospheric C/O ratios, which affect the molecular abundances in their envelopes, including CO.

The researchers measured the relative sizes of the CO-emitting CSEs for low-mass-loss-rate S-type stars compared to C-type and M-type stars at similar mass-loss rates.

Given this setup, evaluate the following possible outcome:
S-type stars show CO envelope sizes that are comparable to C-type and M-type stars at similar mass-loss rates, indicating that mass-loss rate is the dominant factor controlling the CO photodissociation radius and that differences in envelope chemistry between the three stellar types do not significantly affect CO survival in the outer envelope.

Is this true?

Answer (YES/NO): NO